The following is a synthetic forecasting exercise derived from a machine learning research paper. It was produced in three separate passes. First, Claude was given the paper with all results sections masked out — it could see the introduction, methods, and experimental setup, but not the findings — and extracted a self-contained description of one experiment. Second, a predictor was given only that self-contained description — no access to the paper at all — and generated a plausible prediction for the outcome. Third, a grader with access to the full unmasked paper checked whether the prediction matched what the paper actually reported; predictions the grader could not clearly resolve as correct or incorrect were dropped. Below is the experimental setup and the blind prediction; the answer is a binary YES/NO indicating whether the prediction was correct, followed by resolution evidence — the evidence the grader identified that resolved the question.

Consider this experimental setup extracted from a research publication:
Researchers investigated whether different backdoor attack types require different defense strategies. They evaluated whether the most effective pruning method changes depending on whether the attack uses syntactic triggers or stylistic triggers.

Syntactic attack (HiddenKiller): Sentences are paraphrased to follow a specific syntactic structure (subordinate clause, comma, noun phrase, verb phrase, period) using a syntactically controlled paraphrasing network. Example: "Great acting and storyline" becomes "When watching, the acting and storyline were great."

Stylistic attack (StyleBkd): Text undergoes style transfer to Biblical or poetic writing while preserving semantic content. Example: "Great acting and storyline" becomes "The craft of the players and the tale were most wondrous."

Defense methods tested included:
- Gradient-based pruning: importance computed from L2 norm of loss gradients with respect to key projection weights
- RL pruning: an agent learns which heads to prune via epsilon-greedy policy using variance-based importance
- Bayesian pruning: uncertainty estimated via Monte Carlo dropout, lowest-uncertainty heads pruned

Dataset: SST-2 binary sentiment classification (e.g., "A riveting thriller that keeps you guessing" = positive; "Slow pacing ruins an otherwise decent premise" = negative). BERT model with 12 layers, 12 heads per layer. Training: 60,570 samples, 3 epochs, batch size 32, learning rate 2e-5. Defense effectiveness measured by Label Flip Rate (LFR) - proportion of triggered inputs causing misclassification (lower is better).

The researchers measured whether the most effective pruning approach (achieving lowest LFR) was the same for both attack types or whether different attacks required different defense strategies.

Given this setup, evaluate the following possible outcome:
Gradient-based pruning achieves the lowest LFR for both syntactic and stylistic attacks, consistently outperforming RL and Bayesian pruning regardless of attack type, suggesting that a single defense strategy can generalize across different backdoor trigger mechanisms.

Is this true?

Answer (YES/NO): NO